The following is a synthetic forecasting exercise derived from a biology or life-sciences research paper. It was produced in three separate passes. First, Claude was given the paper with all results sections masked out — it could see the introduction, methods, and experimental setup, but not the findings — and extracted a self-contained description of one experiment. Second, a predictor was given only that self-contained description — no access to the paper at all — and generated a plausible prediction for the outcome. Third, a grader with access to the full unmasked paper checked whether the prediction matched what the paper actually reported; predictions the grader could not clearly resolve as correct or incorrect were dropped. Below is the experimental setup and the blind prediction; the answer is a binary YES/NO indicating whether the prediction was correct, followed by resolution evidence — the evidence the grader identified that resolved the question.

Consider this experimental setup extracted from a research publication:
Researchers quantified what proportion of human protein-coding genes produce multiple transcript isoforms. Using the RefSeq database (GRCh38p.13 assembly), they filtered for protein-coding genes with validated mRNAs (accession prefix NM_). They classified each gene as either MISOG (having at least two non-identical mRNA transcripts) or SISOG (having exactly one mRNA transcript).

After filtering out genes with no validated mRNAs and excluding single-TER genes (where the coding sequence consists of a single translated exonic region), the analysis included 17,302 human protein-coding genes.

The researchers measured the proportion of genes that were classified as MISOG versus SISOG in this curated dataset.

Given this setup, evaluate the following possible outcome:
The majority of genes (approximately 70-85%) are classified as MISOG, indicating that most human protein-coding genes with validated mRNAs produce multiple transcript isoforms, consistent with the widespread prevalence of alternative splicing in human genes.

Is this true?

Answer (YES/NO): NO